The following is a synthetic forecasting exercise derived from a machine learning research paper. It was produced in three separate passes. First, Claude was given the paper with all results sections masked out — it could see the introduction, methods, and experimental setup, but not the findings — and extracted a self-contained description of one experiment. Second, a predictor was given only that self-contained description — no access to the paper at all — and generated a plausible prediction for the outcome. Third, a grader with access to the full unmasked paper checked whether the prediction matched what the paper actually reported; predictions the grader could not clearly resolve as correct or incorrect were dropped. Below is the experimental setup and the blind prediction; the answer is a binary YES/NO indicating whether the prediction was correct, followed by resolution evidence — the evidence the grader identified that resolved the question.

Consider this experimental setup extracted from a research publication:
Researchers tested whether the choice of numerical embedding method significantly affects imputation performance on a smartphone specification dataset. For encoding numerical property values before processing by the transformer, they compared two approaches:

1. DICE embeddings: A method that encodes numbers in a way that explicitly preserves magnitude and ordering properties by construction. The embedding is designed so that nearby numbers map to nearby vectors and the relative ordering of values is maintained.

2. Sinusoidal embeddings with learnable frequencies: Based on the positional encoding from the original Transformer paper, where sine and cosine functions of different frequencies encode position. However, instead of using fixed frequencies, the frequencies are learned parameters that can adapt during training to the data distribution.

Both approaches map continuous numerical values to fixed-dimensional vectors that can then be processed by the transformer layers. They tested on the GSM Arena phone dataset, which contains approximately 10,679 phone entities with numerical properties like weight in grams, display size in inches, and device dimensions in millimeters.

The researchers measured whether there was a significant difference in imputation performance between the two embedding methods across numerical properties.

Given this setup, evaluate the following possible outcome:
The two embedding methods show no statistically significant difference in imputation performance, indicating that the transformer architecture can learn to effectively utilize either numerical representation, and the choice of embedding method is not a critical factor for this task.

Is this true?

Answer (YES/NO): YES